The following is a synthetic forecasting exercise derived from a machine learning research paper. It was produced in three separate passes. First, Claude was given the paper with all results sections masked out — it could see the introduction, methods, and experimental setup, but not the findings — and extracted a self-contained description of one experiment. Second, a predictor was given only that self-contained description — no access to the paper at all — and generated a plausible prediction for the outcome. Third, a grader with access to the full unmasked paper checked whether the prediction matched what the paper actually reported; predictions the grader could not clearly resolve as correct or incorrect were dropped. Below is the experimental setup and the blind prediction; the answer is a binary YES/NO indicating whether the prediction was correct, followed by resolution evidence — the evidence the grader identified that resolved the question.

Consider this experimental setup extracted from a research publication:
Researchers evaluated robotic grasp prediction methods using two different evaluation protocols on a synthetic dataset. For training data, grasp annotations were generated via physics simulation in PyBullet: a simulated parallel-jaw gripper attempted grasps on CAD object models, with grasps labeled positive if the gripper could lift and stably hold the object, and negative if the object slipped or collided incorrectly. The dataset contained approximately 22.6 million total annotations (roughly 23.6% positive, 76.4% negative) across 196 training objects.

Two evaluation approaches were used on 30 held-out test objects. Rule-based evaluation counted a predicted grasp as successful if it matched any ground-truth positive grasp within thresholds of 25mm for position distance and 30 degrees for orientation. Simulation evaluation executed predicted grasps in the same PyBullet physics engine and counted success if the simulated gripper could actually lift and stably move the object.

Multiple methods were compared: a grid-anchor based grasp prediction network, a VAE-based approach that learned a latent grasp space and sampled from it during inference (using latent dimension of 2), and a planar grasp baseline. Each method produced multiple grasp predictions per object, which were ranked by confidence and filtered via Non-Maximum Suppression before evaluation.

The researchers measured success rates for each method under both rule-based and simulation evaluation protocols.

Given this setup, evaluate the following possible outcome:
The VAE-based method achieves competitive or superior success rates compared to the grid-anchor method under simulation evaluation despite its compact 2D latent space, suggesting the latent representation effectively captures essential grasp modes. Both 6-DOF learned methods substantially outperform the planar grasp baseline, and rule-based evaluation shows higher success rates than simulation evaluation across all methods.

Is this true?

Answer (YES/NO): NO